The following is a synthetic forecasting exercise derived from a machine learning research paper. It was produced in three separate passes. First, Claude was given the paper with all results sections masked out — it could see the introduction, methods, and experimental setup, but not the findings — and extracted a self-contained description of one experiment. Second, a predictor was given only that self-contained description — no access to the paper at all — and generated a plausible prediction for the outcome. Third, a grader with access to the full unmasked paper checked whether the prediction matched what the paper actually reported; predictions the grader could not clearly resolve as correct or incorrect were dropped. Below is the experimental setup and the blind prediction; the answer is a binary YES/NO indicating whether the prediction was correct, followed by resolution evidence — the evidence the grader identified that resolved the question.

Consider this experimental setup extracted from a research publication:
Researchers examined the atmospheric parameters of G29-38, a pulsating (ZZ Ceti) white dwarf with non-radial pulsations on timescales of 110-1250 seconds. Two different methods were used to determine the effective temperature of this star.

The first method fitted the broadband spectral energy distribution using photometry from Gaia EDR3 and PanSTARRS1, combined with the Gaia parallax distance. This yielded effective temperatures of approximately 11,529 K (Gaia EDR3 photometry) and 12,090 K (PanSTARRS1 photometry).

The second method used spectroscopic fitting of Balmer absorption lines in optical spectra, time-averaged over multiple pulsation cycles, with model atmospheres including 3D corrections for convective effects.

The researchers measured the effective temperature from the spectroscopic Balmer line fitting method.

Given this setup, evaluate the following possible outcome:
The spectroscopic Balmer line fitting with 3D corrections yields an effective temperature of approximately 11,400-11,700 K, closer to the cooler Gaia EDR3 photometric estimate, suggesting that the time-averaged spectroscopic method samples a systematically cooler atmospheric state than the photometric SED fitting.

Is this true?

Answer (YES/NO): NO